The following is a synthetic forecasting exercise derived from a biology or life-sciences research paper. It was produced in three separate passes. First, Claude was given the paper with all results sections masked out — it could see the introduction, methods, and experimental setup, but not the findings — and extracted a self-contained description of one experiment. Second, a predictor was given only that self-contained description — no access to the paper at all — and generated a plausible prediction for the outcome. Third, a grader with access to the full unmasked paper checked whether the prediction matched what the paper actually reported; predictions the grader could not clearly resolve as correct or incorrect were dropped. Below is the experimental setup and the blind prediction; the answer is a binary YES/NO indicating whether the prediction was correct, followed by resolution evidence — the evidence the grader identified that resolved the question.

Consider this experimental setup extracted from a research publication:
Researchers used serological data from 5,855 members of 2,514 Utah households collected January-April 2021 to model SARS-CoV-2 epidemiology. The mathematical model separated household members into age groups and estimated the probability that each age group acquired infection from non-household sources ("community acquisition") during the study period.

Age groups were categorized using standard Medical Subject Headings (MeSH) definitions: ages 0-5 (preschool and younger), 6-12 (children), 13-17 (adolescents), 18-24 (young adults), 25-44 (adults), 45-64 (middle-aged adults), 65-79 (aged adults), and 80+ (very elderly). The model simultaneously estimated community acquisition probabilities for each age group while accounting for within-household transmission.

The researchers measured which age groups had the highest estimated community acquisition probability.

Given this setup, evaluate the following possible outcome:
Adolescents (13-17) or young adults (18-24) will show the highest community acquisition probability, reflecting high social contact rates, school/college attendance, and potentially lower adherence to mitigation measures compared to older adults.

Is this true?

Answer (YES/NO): YES